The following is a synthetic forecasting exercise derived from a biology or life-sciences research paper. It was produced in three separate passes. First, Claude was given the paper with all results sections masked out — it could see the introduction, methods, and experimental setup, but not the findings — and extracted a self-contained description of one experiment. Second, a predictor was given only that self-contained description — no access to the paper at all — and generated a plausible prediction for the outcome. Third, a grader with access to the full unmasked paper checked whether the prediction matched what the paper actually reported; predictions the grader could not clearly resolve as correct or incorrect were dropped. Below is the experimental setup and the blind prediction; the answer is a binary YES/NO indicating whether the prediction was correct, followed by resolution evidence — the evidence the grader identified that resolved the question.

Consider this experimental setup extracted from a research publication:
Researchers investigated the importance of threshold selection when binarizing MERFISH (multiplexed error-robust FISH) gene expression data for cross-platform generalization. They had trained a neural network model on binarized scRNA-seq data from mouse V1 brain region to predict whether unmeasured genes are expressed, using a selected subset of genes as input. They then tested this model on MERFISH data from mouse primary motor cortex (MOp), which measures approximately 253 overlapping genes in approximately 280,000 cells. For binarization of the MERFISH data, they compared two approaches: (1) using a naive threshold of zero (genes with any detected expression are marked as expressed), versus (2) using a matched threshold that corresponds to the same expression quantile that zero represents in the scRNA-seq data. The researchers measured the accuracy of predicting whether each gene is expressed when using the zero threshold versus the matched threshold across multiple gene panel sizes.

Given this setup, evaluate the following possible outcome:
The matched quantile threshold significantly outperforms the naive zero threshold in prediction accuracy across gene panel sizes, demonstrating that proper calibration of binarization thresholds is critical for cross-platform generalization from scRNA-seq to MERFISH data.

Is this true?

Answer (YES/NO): YES